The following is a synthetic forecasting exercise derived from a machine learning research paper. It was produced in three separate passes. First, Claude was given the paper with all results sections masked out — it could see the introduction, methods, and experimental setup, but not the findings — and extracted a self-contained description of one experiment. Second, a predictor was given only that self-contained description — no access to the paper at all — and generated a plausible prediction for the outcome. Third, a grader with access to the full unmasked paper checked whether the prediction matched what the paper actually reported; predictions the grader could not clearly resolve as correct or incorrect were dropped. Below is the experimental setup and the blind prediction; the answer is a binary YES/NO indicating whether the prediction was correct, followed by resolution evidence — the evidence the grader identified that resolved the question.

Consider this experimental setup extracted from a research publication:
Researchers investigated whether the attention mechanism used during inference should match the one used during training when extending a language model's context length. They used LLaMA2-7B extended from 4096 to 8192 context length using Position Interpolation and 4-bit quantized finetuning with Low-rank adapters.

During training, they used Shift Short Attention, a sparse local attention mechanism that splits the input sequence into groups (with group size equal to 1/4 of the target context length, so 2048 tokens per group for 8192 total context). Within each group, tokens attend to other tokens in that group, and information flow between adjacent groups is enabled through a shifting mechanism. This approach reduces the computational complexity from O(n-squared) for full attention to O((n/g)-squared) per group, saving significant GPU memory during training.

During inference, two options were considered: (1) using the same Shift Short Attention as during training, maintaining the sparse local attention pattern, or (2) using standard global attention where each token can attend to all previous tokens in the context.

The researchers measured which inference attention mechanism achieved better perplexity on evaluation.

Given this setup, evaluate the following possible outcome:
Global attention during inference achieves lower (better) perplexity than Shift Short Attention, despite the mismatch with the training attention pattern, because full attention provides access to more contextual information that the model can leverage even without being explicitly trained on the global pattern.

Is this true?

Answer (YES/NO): YES